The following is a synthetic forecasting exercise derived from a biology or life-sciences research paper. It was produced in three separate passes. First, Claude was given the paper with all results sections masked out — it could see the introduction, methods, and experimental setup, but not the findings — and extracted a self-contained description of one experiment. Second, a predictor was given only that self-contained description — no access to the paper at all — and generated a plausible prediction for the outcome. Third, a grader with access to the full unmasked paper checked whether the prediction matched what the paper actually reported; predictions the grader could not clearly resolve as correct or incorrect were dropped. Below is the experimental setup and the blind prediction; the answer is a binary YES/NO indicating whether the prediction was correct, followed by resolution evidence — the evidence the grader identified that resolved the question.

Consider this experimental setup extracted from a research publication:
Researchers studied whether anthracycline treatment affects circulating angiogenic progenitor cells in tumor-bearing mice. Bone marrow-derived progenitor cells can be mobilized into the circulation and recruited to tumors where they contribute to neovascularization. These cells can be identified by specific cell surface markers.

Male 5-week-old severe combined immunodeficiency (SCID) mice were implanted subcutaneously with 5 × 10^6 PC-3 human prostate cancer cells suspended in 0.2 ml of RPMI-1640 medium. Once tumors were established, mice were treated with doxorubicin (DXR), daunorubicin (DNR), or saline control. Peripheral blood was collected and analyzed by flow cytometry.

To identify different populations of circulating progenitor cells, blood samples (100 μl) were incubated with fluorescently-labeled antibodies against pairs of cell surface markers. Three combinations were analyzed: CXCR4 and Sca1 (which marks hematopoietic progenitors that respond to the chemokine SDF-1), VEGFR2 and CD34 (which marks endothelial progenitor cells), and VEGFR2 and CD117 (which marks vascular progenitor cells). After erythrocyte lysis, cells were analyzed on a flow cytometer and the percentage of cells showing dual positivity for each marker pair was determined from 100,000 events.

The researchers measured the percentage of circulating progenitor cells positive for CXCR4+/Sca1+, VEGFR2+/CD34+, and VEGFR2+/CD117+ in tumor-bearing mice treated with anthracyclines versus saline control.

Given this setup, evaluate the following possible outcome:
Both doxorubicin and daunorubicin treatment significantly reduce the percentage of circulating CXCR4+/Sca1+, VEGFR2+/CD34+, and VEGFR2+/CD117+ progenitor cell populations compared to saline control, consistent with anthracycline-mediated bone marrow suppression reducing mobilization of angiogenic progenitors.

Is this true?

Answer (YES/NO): NO